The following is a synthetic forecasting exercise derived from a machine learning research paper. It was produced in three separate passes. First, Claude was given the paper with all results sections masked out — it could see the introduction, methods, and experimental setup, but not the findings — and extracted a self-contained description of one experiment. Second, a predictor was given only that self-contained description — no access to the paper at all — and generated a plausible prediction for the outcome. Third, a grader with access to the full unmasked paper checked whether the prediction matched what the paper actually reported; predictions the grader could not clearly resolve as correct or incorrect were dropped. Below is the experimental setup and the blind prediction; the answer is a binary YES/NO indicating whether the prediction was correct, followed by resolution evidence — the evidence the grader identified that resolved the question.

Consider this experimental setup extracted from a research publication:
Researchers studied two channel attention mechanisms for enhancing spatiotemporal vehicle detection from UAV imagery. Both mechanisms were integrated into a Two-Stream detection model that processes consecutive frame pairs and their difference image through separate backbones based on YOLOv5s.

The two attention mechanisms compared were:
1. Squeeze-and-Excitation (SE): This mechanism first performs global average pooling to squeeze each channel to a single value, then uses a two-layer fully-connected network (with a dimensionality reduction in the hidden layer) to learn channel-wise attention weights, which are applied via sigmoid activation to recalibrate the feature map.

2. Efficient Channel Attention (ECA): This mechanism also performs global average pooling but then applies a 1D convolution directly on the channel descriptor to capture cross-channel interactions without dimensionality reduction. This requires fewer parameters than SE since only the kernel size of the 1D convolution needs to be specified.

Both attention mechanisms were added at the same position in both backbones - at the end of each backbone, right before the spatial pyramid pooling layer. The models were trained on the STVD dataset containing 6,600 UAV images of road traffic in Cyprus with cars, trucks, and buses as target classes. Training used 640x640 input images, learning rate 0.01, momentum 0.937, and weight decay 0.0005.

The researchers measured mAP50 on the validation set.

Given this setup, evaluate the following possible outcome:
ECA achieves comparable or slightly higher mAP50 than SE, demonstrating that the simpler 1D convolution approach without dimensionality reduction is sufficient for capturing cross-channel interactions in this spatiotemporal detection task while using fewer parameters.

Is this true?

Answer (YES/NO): NO